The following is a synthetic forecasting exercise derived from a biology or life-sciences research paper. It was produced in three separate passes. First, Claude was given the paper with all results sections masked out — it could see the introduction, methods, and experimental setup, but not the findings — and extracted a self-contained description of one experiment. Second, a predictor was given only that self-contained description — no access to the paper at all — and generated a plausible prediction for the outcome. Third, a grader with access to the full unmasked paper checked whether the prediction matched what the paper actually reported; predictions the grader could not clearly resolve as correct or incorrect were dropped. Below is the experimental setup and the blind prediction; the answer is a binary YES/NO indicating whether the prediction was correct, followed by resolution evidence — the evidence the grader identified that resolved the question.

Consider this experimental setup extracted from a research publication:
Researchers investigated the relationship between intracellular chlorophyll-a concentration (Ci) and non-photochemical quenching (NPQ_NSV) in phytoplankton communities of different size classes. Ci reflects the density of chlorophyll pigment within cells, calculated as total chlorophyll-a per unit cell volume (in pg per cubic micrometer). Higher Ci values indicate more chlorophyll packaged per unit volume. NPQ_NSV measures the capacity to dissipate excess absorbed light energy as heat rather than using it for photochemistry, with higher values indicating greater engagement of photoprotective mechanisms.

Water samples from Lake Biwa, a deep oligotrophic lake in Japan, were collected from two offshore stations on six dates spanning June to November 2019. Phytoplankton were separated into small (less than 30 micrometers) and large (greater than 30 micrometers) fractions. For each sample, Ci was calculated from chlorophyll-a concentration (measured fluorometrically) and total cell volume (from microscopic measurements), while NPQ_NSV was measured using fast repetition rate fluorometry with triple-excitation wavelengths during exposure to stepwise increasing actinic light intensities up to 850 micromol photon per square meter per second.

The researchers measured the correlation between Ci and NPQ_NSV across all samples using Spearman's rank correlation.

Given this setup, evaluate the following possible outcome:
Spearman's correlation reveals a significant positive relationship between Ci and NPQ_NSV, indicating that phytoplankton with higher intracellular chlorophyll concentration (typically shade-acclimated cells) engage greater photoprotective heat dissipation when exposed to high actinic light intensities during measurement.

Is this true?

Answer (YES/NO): YES